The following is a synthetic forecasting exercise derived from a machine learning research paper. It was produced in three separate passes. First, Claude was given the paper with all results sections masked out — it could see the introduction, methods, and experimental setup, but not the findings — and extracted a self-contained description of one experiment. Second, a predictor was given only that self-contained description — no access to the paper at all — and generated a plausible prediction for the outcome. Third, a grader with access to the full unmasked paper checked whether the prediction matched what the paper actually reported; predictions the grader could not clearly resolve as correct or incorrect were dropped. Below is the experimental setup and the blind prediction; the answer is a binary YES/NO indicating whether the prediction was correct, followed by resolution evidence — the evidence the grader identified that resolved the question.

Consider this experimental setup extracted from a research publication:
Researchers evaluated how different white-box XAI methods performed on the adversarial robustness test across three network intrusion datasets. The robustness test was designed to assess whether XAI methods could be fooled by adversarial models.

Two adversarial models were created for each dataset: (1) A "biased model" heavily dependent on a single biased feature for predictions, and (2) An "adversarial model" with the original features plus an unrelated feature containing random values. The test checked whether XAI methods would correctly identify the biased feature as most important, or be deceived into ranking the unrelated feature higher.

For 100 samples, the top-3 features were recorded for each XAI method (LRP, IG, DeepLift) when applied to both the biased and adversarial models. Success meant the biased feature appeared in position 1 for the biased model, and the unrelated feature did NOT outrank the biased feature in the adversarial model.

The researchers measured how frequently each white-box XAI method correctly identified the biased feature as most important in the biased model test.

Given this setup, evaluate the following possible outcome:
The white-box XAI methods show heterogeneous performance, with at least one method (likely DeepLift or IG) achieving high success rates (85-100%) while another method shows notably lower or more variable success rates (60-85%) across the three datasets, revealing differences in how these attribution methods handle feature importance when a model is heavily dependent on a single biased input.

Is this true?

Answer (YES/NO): NO